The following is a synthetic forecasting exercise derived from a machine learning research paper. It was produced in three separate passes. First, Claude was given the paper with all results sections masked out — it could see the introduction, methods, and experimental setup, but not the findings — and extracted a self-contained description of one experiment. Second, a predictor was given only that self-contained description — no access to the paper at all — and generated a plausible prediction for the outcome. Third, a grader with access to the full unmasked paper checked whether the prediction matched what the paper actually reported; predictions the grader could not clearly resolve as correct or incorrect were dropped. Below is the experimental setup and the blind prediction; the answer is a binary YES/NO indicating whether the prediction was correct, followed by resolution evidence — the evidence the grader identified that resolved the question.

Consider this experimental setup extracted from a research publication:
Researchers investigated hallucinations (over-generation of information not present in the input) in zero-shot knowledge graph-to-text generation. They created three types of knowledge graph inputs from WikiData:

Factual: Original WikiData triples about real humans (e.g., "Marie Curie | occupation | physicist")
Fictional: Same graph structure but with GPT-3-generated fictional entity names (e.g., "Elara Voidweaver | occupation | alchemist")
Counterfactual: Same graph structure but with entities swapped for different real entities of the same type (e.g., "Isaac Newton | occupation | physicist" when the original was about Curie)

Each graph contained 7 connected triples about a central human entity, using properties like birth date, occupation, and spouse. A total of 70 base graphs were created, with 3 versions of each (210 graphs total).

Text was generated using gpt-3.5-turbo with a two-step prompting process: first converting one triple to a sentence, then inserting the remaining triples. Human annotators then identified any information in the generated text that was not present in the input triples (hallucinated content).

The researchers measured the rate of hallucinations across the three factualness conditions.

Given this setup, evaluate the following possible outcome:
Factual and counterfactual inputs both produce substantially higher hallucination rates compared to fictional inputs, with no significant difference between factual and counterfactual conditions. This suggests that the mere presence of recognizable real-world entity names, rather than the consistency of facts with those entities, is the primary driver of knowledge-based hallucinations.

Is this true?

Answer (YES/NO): NO